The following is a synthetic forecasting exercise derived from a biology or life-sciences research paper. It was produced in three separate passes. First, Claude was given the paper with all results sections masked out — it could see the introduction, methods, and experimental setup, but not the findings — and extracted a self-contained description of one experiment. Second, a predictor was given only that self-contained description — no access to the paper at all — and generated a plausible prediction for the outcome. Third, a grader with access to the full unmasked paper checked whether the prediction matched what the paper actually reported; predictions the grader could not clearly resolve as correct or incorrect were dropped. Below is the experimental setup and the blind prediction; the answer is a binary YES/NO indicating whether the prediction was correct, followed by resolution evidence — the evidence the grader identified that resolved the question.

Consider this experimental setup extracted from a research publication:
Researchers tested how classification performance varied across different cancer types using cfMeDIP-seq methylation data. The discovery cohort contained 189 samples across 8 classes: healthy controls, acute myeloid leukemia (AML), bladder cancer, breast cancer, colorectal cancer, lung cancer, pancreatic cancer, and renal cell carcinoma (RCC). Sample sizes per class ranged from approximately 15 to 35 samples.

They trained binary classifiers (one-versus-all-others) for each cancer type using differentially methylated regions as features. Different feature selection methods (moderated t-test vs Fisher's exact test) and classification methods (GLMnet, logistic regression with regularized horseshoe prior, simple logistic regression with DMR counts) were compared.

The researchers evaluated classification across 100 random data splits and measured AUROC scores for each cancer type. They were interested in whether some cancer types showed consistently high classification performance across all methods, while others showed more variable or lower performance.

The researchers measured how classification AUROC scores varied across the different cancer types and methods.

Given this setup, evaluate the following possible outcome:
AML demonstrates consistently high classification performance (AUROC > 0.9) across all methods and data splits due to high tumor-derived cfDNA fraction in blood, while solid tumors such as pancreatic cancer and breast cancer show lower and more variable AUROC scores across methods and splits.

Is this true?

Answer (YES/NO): NO